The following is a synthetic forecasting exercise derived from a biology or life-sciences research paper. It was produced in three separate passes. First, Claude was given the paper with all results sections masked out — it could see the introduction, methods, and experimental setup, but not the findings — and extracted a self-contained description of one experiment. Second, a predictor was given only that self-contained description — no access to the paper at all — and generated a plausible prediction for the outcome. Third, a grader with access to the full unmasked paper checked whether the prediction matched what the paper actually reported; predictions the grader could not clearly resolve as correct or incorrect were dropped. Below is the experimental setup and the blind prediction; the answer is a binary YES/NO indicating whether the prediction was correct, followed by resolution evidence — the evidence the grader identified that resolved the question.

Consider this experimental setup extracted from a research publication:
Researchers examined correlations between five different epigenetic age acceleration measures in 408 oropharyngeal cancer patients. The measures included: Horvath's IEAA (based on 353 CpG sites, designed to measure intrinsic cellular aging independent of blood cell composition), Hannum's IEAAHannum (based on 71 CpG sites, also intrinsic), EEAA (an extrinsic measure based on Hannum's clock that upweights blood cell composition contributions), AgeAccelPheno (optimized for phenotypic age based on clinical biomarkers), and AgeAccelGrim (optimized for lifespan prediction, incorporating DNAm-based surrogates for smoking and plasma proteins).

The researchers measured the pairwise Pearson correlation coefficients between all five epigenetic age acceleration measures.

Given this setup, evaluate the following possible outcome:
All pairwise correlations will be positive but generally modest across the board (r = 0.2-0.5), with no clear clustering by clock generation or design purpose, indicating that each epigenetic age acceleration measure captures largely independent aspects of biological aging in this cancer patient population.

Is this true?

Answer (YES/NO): NO